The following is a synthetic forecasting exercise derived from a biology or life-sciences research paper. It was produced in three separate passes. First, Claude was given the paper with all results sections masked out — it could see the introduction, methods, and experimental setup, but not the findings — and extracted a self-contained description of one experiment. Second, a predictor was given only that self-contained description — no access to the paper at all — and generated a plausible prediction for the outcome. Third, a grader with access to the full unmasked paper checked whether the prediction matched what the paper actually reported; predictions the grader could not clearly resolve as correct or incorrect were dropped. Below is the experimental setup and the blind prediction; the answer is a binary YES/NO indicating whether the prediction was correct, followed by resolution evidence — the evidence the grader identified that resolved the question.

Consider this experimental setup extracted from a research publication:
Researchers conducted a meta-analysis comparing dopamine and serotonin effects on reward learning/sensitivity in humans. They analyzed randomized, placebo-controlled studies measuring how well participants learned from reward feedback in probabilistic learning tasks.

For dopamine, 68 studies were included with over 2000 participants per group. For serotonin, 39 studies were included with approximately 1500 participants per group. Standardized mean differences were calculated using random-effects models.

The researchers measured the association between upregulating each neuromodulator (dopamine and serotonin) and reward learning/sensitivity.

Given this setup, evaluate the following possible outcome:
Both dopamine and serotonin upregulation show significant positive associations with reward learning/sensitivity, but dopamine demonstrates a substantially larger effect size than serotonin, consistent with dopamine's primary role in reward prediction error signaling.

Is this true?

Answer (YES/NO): NO